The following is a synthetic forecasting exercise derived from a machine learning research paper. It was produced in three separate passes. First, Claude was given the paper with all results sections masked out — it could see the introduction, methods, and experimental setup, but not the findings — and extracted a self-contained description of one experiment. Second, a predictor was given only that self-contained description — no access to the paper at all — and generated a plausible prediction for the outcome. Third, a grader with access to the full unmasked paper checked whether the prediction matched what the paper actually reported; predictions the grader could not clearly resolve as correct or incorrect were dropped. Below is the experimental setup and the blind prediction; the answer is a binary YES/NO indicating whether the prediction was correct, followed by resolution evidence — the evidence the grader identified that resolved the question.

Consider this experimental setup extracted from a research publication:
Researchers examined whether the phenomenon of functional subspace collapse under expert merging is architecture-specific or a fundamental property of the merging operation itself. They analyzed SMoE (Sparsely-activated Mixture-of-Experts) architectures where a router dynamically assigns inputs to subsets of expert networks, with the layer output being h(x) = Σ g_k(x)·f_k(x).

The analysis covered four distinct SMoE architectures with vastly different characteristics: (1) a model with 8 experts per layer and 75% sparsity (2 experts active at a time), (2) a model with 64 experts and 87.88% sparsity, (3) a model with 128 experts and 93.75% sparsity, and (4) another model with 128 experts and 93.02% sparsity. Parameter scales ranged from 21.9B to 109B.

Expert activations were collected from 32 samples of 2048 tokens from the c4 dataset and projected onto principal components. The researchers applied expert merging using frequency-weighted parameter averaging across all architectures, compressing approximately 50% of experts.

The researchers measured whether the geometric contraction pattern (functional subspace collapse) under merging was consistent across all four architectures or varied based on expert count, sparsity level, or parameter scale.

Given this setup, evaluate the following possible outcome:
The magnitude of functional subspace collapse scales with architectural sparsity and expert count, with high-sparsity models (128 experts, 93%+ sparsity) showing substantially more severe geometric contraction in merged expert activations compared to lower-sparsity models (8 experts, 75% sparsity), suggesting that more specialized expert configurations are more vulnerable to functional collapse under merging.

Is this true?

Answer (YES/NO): YES